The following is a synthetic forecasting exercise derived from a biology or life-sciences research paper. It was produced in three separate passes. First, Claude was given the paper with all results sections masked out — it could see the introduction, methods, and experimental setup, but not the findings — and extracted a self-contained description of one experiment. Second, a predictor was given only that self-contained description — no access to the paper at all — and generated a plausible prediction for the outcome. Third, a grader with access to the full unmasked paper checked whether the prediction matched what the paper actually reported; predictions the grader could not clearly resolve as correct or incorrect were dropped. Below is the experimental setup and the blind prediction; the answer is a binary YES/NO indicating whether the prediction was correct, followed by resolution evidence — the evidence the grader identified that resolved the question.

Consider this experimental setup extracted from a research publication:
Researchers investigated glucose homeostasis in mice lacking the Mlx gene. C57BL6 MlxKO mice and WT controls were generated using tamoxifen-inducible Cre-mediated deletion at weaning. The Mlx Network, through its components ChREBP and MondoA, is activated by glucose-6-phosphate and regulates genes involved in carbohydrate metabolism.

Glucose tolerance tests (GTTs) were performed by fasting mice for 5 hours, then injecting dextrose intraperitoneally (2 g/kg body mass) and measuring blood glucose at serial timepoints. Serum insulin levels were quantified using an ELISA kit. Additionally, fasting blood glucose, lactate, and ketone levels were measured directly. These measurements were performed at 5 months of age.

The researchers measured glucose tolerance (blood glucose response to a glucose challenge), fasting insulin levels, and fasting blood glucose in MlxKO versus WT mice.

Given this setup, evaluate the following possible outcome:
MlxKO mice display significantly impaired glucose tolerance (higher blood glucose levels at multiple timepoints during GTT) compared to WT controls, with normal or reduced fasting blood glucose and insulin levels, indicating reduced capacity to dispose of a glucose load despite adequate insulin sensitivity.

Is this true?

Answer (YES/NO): NO